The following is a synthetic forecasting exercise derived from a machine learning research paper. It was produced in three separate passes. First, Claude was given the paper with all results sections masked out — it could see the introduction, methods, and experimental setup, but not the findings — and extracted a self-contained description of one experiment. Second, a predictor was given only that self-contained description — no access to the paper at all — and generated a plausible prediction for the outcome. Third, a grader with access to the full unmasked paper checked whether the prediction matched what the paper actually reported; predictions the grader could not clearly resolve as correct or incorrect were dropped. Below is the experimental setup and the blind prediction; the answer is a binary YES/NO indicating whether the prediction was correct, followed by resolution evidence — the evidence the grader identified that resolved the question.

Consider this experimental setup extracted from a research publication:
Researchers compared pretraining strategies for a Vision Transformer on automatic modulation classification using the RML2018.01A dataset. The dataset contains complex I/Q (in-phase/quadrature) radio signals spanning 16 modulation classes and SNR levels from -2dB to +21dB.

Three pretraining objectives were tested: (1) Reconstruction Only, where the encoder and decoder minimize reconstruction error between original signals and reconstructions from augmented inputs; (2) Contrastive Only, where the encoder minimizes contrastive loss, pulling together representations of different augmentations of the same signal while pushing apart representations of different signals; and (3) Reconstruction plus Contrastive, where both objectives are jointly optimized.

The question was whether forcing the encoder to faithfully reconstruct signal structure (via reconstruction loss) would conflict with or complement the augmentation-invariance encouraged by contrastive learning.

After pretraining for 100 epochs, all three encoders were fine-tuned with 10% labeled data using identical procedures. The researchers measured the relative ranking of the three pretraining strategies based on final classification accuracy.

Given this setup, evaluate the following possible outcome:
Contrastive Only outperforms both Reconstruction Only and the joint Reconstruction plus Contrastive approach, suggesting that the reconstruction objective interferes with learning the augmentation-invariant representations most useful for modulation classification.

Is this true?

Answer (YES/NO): NO